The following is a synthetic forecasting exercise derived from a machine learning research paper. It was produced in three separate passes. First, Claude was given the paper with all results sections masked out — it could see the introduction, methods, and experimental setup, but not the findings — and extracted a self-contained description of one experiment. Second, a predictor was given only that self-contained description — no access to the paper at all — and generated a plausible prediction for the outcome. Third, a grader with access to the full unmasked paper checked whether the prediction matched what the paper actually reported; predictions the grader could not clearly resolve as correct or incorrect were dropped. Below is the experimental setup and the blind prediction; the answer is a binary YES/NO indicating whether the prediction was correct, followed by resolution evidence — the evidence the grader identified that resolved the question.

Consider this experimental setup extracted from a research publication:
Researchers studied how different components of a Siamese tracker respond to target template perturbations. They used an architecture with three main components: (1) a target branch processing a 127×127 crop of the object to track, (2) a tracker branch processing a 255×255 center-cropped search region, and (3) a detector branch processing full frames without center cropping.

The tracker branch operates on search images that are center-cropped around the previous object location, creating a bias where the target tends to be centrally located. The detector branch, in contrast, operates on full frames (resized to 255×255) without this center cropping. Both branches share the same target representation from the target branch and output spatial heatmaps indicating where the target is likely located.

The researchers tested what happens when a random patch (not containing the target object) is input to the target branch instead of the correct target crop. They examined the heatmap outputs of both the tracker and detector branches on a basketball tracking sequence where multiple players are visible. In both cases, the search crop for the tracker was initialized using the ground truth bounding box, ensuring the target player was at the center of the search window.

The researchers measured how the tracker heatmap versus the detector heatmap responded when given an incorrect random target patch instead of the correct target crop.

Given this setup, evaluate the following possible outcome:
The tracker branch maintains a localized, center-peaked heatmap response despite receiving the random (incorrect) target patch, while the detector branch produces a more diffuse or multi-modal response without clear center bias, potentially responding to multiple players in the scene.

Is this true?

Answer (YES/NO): NO